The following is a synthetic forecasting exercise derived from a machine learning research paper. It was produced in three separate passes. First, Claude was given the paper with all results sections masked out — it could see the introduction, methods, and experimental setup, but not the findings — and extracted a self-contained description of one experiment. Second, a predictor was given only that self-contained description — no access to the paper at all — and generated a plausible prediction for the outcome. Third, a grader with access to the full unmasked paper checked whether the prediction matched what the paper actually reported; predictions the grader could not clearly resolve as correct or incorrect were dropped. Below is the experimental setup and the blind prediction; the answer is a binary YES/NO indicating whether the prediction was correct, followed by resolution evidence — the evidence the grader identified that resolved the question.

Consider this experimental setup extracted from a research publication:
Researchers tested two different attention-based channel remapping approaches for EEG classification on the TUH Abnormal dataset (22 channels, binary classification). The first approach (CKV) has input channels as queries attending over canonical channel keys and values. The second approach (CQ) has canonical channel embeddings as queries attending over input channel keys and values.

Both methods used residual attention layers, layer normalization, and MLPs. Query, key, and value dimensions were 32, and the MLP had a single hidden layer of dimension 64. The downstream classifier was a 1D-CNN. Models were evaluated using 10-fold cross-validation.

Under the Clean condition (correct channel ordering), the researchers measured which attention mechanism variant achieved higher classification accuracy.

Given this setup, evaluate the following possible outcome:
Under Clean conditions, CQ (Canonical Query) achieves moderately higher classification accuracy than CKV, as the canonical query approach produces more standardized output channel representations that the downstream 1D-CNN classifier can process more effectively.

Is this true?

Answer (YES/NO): NO